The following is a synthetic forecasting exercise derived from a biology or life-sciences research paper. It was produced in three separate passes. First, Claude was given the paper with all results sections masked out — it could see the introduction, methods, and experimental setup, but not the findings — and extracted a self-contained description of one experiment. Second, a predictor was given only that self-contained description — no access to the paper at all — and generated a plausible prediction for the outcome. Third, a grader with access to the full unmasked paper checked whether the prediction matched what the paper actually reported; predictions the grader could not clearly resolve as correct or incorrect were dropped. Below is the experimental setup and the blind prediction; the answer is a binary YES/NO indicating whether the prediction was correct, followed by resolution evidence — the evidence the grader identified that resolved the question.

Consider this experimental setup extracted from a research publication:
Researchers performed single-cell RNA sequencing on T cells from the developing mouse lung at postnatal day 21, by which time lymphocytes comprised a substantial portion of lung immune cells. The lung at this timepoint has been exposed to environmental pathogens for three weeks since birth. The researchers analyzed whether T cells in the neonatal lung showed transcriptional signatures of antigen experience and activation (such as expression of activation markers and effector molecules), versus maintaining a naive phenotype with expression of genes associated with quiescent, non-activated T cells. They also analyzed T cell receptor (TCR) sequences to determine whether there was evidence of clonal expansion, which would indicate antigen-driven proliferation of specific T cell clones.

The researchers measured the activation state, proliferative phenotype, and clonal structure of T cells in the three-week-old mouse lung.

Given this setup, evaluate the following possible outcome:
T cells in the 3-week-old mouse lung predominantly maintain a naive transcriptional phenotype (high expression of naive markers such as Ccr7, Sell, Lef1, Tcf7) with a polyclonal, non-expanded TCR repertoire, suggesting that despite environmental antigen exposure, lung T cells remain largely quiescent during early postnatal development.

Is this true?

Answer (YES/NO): YES